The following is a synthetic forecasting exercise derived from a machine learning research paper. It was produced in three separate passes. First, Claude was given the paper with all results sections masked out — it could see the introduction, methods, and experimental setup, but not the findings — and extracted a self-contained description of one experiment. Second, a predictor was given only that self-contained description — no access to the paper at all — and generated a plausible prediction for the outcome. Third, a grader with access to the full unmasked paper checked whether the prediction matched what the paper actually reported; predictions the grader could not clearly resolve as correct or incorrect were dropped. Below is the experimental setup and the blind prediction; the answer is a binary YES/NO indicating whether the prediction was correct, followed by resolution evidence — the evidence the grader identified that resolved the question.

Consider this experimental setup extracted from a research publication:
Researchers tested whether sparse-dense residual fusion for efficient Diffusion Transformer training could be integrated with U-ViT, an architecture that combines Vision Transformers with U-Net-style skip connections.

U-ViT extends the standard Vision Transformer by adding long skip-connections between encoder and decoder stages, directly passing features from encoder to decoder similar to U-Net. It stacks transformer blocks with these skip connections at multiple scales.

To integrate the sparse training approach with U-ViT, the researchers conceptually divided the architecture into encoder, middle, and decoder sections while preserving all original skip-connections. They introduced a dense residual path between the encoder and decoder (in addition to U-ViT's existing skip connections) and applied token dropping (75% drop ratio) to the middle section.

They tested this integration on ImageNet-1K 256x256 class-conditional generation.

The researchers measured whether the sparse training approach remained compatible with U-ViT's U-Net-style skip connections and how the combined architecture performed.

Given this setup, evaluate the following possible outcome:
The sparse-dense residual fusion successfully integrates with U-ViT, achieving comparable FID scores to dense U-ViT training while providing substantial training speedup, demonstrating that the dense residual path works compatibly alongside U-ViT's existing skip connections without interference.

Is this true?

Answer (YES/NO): YES